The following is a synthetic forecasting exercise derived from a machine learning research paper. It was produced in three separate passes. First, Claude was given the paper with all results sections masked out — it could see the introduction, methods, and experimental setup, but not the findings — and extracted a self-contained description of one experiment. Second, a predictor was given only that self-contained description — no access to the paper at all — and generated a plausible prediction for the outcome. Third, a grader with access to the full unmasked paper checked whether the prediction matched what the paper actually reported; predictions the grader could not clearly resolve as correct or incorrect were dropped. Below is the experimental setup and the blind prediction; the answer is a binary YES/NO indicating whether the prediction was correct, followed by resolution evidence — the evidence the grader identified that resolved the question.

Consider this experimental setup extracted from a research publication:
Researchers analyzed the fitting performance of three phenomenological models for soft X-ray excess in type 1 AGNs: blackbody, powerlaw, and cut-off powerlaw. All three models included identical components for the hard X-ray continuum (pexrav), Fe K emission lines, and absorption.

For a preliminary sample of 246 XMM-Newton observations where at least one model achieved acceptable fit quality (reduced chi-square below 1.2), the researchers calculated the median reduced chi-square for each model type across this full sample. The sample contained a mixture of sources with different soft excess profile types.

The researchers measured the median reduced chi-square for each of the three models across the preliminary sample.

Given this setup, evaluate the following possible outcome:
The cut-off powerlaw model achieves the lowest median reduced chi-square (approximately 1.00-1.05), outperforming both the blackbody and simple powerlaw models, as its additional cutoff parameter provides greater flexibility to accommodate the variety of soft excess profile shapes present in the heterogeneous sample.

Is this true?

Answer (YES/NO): YES